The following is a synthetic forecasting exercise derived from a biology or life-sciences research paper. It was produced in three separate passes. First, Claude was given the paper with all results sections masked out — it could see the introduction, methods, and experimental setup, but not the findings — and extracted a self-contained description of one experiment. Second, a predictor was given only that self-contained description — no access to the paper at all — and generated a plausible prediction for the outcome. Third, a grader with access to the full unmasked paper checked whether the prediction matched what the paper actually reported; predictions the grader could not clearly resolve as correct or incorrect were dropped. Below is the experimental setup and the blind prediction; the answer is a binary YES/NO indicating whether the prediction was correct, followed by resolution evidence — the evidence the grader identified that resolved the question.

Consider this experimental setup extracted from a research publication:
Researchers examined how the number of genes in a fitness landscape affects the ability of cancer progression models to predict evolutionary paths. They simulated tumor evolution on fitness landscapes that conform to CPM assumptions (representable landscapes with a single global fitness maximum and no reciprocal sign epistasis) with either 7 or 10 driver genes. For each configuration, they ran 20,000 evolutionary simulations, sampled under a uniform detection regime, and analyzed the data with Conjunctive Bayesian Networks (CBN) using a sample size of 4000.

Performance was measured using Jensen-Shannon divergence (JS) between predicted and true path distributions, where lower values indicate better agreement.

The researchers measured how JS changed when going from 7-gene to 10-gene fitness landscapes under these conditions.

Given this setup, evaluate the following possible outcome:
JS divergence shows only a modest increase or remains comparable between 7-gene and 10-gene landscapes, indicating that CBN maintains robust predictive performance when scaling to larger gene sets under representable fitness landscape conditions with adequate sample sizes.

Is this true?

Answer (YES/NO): NO